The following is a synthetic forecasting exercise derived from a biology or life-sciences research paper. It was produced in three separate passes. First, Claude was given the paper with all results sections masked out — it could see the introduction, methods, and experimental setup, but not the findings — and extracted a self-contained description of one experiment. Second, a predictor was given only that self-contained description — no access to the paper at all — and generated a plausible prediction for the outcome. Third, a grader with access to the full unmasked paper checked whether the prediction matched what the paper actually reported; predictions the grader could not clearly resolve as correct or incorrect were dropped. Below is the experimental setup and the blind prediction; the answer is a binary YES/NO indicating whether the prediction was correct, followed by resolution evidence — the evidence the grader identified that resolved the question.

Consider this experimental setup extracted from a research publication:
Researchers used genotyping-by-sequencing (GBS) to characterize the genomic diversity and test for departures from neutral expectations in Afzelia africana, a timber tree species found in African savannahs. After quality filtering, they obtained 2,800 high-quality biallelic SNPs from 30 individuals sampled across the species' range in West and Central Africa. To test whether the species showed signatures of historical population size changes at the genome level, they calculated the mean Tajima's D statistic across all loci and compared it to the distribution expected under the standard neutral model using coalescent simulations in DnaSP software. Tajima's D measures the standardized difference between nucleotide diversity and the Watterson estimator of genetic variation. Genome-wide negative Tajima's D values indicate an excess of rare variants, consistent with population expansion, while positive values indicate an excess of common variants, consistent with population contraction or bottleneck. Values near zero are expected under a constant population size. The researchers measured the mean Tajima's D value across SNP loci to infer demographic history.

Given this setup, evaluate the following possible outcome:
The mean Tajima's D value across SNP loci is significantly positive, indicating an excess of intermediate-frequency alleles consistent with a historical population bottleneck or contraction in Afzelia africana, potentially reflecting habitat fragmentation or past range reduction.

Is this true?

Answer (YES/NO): NO